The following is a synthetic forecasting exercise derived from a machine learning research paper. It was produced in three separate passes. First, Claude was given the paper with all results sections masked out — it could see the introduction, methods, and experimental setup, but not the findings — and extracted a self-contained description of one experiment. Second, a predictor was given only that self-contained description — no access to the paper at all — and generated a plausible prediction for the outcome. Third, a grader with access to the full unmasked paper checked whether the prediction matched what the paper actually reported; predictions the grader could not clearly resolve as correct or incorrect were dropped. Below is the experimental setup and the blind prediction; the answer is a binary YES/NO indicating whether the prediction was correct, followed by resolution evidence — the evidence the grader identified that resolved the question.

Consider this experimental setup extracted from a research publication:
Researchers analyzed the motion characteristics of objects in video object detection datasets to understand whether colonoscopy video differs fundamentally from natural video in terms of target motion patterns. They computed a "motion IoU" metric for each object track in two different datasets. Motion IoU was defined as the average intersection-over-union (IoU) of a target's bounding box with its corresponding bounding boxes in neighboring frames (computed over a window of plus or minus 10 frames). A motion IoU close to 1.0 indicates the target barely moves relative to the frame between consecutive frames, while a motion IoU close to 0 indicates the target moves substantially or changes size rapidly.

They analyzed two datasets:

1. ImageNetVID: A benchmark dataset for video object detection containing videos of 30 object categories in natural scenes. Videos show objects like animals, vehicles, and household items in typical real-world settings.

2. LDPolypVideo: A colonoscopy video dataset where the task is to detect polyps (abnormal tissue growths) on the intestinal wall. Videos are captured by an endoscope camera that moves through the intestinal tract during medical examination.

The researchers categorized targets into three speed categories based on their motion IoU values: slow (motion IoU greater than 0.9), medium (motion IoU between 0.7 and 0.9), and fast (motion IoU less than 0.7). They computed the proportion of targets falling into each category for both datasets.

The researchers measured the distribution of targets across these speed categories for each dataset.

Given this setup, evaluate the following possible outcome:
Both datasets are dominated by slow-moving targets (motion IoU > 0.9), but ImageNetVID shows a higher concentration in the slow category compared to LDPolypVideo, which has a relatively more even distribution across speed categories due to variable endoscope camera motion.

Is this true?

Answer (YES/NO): NO